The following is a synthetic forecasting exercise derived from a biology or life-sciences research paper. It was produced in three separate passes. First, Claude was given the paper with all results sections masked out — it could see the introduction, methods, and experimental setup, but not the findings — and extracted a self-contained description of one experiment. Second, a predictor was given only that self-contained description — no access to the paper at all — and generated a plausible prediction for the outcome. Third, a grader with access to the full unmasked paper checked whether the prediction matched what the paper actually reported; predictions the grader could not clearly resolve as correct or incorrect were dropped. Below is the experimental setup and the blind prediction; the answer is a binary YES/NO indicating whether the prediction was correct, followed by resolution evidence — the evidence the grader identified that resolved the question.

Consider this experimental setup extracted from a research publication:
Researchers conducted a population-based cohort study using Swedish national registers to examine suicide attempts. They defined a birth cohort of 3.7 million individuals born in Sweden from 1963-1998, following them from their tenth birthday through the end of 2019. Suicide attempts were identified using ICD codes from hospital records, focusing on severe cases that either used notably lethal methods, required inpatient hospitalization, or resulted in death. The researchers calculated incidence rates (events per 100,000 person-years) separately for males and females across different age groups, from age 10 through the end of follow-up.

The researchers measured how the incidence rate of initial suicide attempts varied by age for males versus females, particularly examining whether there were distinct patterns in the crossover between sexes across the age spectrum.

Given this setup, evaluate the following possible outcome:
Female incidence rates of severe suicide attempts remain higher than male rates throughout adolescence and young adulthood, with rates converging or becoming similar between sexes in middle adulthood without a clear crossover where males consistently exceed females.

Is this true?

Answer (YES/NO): NO